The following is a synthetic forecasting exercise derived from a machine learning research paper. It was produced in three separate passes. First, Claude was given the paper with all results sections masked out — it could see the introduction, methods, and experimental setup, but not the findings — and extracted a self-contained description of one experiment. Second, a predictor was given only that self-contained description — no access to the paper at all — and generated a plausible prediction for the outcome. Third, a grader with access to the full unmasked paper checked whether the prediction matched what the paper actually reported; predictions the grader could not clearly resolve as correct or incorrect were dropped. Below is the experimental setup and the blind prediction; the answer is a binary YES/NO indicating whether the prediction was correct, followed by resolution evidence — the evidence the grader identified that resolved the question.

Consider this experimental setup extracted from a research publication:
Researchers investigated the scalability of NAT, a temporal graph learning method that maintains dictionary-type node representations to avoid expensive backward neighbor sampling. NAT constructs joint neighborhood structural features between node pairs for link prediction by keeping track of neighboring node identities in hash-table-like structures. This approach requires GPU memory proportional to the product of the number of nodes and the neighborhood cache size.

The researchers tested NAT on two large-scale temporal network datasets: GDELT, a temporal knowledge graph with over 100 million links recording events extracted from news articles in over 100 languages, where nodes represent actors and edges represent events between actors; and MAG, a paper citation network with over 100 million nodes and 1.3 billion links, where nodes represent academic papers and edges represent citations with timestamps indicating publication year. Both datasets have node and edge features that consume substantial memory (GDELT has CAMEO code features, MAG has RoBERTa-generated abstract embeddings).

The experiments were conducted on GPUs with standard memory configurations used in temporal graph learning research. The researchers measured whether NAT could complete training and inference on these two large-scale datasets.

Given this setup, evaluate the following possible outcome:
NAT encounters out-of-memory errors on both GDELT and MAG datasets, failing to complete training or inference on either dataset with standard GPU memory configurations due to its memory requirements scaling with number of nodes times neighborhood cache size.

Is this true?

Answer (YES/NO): YES